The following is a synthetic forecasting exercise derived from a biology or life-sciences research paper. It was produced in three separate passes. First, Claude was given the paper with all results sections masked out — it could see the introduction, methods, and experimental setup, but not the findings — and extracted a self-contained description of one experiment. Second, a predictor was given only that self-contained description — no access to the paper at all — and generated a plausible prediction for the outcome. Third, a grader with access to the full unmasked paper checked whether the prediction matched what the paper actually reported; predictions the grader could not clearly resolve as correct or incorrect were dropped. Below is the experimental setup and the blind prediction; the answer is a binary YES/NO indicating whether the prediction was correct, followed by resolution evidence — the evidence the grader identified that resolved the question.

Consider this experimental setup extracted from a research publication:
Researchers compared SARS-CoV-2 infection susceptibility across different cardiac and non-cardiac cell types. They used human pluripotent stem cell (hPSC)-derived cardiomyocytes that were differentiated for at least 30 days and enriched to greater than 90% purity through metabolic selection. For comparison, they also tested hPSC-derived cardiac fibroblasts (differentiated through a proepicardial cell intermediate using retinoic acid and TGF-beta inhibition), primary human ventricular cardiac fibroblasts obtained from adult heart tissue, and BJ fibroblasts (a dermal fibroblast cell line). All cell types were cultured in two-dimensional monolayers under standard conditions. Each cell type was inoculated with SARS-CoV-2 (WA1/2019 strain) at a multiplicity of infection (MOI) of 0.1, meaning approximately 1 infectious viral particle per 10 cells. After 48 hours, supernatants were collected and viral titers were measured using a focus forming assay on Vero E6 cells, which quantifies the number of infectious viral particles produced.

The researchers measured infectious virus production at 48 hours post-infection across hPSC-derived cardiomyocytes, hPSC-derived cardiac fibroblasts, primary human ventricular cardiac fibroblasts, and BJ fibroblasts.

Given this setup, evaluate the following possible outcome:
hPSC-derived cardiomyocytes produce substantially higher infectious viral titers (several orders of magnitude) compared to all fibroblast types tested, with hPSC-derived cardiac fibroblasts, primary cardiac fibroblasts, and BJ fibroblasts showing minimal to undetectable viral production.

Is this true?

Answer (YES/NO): YES